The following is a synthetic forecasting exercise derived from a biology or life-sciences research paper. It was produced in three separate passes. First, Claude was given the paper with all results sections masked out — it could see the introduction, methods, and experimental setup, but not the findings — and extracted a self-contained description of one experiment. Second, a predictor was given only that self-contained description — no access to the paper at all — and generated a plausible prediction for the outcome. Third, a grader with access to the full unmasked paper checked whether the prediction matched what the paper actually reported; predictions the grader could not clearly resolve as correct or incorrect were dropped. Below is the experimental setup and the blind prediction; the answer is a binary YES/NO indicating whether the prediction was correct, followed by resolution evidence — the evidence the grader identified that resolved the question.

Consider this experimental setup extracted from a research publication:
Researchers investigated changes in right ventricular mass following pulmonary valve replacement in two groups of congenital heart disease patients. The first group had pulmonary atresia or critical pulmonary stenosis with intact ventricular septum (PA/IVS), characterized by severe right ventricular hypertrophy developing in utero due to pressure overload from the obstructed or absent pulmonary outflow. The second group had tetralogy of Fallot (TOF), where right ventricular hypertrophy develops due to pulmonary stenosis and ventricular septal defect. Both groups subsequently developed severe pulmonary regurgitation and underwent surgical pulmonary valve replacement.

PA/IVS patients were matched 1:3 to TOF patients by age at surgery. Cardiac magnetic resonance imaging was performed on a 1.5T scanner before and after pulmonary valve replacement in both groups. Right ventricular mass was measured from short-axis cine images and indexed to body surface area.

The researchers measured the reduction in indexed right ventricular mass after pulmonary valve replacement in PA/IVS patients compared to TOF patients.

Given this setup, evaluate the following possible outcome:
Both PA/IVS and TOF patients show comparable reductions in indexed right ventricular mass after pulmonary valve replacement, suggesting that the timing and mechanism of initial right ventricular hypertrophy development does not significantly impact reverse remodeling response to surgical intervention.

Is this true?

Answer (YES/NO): NO